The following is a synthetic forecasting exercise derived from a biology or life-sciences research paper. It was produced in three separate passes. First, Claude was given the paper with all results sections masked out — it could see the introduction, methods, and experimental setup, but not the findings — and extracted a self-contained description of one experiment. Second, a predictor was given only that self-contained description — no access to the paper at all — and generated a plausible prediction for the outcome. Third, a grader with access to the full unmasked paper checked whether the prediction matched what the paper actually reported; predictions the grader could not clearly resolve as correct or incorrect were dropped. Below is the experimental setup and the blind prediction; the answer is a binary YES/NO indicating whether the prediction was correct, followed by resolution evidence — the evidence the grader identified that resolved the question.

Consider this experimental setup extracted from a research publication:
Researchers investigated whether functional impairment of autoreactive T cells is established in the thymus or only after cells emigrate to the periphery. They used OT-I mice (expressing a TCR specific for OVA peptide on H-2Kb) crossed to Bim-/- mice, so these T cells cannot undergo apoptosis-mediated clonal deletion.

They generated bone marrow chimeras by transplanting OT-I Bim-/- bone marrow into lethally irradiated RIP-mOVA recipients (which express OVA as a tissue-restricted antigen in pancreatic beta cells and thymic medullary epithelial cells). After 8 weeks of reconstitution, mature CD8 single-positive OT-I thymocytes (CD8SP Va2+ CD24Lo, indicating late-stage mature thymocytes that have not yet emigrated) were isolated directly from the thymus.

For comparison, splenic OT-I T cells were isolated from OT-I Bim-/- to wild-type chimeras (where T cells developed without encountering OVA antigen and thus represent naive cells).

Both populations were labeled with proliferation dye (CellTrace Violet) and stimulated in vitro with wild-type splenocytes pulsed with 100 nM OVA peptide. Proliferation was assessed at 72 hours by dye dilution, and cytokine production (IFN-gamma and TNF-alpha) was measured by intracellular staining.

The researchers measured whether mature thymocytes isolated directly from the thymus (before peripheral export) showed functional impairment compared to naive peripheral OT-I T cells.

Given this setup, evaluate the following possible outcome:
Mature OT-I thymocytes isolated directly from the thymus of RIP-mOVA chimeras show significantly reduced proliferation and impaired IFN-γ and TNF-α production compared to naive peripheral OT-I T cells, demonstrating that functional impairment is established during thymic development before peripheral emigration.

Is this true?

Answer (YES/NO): NO